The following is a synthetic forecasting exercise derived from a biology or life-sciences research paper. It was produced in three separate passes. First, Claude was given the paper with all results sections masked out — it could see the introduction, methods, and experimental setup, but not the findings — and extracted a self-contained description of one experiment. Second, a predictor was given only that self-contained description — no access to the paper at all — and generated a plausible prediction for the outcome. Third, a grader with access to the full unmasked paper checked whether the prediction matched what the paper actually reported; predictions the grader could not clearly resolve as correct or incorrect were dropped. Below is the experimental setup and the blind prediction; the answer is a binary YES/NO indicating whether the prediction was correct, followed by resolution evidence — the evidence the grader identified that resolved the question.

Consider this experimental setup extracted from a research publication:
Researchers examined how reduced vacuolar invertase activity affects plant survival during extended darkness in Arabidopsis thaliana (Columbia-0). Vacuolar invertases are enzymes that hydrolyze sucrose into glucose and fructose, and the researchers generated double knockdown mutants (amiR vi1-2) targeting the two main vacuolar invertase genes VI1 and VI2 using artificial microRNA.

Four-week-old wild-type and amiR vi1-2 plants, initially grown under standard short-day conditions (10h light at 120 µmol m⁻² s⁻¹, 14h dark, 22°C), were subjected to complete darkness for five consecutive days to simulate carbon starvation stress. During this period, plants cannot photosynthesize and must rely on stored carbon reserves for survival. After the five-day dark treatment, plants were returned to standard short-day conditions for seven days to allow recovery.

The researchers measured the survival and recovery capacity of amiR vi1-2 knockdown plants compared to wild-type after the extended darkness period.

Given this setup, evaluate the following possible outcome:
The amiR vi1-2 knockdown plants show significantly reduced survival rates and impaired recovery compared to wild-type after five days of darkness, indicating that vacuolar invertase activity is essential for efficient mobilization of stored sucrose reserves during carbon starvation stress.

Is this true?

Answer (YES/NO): NO